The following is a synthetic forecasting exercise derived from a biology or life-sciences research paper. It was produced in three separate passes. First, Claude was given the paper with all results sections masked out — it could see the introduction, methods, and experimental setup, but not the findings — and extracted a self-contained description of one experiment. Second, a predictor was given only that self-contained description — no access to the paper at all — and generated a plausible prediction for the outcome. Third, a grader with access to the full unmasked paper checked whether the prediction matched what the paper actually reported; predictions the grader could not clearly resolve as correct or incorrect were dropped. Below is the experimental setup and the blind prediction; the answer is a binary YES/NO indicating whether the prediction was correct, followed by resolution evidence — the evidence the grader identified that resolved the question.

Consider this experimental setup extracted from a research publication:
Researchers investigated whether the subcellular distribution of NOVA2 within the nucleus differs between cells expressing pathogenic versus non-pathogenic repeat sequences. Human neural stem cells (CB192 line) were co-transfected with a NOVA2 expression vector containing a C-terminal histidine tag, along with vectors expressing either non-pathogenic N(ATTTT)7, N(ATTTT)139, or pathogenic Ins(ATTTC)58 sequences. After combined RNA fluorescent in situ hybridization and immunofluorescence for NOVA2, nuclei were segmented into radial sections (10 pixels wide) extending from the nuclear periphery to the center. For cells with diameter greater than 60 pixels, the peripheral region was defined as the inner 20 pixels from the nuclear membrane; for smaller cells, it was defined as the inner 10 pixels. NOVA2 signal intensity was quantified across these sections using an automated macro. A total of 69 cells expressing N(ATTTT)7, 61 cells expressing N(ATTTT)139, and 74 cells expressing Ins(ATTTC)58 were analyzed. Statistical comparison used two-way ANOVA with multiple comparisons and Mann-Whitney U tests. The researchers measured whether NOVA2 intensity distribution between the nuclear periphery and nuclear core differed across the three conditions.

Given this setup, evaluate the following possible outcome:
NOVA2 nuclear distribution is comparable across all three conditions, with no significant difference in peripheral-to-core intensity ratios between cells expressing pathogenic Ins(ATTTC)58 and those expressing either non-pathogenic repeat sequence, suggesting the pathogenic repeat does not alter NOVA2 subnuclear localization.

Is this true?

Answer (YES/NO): NO